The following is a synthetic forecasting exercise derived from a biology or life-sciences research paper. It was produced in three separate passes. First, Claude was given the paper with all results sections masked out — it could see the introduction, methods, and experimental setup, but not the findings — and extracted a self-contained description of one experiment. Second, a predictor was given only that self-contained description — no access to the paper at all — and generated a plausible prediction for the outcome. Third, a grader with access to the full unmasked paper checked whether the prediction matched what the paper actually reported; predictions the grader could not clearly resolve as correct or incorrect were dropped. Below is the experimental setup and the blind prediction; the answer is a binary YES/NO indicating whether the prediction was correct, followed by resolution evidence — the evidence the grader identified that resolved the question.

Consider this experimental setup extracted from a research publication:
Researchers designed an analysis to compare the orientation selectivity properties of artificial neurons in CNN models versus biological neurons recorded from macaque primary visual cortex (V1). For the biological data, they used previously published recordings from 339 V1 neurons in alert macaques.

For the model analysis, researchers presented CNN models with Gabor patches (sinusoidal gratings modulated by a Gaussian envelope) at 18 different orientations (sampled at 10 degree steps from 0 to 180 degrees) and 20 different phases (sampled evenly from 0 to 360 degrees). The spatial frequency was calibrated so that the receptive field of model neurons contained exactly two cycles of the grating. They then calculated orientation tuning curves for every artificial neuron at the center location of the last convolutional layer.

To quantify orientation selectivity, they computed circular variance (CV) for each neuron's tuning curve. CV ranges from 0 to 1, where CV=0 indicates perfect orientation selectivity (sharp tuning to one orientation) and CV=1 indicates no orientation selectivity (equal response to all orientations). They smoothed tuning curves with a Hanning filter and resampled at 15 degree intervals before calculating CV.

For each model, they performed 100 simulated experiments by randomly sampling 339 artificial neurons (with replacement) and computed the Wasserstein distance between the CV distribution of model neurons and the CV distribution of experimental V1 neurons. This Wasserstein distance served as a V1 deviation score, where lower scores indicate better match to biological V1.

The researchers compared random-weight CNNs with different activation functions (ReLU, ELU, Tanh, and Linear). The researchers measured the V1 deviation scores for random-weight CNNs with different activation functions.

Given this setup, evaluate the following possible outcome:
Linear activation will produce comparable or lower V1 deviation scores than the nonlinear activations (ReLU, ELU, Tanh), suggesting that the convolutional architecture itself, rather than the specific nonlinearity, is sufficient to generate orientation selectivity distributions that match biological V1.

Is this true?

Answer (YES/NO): NO